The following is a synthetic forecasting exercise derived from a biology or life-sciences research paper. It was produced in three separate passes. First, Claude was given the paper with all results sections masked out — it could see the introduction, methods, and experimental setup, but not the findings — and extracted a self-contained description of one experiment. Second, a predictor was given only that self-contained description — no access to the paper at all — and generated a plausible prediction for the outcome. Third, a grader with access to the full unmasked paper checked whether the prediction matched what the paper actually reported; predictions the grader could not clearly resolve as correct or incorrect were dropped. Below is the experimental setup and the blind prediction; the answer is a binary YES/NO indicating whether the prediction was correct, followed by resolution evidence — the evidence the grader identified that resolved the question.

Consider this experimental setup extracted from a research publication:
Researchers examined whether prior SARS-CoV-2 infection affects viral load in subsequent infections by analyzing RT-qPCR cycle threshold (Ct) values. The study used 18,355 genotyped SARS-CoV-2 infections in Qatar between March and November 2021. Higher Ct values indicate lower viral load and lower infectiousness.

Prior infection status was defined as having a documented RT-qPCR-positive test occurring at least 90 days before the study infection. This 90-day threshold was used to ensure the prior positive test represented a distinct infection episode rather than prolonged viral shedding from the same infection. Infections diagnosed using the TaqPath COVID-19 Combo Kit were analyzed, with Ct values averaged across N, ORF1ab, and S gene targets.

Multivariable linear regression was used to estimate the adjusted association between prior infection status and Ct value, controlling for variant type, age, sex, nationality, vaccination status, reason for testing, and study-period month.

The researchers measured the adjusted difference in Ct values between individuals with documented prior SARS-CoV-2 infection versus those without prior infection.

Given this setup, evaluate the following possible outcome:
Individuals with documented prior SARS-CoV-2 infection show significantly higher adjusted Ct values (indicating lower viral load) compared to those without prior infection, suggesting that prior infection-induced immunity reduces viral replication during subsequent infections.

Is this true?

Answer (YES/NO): YES